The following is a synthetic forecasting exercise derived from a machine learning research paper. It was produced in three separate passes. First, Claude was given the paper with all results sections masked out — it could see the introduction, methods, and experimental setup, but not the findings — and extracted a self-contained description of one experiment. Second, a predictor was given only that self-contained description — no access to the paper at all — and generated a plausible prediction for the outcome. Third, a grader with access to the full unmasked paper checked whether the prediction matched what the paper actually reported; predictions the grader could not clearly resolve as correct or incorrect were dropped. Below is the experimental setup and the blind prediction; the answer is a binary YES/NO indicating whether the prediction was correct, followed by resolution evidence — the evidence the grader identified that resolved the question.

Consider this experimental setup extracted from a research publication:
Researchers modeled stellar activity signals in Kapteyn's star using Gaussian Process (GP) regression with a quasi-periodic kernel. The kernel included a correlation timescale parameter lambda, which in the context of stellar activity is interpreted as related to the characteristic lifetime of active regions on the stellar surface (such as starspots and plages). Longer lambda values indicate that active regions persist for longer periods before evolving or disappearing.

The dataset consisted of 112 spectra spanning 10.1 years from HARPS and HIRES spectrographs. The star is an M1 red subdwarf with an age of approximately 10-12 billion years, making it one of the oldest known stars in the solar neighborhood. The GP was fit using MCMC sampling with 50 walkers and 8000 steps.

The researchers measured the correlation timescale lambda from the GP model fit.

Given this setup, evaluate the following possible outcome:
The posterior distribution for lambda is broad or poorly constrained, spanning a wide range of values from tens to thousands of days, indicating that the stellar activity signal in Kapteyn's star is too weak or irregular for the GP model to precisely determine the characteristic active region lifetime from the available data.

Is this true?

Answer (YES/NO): NO